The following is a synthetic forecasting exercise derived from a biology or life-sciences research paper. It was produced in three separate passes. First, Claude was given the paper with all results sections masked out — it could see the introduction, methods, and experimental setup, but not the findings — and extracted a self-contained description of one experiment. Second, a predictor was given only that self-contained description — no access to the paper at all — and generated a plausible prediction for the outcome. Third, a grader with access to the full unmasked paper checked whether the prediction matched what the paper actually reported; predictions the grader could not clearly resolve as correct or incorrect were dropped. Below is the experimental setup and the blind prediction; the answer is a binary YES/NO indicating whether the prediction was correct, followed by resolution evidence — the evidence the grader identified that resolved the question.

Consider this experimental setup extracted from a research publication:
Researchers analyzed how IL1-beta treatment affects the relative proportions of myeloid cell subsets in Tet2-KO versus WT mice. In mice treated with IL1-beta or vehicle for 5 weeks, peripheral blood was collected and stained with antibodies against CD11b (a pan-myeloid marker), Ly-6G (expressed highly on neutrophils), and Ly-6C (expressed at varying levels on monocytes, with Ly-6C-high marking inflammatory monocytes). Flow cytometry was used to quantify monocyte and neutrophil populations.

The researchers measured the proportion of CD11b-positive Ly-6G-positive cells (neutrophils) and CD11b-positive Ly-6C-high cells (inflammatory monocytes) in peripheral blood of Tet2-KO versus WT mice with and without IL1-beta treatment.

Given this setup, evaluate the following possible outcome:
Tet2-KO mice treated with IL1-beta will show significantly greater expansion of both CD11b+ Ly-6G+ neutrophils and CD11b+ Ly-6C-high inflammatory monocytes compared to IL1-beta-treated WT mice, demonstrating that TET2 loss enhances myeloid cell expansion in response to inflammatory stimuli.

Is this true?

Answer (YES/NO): YES